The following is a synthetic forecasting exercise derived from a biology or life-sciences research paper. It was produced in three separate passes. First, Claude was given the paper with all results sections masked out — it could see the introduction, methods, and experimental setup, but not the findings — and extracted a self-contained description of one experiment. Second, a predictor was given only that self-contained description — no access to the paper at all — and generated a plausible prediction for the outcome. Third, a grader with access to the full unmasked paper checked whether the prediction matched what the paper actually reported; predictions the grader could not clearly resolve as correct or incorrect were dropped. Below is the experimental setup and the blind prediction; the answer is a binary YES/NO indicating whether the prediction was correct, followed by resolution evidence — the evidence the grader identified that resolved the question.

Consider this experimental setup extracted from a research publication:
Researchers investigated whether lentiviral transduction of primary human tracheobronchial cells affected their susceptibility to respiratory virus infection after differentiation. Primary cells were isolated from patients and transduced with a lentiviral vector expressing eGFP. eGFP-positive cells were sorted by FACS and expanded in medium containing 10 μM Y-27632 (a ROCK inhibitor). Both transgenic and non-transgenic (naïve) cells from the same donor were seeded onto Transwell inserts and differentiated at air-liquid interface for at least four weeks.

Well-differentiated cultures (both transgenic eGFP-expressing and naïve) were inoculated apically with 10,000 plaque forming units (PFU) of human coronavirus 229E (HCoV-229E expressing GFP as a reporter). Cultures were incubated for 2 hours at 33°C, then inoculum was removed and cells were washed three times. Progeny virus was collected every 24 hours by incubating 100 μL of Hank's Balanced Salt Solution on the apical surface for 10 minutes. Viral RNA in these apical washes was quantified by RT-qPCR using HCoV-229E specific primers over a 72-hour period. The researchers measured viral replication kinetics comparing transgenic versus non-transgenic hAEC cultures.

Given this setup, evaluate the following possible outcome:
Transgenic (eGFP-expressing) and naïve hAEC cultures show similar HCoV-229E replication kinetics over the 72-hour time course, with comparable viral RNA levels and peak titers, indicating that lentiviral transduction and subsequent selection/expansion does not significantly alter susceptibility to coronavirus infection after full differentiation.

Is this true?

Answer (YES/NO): YES